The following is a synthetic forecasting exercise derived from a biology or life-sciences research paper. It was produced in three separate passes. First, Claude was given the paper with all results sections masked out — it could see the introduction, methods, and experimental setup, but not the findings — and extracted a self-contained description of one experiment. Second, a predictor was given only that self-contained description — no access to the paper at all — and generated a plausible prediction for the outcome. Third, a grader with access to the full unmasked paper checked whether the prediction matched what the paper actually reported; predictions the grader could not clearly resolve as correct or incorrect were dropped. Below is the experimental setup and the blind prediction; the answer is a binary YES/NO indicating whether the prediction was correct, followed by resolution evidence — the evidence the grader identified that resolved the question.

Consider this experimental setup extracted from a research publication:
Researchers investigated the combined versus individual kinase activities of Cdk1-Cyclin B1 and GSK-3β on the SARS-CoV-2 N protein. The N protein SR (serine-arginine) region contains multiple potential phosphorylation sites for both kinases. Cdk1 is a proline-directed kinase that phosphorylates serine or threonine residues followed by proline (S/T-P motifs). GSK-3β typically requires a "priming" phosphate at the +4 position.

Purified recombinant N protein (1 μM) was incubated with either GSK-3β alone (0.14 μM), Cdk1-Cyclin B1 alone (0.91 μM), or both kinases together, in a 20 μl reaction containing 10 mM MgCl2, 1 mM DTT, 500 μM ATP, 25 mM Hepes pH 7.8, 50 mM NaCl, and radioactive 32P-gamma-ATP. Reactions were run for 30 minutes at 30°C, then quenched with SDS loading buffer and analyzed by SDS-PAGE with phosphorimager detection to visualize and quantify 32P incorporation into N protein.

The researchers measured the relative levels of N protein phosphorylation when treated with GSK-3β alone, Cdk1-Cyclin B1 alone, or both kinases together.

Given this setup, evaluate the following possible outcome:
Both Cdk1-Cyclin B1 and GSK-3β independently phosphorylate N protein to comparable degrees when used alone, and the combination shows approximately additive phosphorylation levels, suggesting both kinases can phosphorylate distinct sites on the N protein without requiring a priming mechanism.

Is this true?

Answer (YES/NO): NO